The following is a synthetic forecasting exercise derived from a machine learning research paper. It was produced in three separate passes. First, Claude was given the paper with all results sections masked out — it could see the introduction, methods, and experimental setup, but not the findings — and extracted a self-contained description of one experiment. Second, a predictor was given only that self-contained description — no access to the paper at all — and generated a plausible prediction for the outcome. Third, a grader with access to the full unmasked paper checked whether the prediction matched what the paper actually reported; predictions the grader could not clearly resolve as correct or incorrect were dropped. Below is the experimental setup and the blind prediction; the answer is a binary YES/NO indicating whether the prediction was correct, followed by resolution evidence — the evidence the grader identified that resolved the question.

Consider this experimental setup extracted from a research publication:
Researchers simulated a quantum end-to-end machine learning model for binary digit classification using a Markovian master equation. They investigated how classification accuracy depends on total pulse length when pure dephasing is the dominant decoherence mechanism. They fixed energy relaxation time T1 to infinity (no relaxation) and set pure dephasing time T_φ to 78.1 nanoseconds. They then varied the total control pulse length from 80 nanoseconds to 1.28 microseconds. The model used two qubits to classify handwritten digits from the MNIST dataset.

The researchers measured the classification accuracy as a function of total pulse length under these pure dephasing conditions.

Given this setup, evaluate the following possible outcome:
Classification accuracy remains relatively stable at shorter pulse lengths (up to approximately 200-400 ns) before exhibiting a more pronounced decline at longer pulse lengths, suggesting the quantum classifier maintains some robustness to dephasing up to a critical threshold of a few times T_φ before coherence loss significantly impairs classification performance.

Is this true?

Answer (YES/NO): YES